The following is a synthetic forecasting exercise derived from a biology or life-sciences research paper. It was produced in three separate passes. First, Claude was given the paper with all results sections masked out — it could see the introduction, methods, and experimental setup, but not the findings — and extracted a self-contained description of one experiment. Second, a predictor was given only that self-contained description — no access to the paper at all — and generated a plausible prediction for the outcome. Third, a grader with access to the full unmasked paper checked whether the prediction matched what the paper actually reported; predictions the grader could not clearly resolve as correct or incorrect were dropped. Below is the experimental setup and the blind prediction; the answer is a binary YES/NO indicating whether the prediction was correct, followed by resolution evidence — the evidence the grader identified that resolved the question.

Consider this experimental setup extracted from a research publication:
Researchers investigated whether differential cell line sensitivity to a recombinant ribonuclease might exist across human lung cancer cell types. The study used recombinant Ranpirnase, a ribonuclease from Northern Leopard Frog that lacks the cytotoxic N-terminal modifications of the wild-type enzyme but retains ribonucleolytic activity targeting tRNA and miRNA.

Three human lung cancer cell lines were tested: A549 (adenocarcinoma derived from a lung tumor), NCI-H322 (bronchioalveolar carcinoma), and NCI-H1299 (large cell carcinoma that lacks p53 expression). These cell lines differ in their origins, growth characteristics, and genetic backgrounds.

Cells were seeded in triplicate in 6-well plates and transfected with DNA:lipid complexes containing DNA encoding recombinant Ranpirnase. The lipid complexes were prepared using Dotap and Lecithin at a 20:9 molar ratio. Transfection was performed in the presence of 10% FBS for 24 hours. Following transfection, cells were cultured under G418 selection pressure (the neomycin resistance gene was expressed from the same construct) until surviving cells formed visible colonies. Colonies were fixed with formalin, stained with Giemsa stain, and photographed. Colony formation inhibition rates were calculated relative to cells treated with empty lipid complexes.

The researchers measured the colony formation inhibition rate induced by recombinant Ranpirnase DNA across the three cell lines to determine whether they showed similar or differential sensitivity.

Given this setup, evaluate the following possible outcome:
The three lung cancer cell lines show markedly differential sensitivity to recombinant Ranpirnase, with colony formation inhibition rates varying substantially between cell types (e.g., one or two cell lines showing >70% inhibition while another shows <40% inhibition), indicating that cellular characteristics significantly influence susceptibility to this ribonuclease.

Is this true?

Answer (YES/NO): NO